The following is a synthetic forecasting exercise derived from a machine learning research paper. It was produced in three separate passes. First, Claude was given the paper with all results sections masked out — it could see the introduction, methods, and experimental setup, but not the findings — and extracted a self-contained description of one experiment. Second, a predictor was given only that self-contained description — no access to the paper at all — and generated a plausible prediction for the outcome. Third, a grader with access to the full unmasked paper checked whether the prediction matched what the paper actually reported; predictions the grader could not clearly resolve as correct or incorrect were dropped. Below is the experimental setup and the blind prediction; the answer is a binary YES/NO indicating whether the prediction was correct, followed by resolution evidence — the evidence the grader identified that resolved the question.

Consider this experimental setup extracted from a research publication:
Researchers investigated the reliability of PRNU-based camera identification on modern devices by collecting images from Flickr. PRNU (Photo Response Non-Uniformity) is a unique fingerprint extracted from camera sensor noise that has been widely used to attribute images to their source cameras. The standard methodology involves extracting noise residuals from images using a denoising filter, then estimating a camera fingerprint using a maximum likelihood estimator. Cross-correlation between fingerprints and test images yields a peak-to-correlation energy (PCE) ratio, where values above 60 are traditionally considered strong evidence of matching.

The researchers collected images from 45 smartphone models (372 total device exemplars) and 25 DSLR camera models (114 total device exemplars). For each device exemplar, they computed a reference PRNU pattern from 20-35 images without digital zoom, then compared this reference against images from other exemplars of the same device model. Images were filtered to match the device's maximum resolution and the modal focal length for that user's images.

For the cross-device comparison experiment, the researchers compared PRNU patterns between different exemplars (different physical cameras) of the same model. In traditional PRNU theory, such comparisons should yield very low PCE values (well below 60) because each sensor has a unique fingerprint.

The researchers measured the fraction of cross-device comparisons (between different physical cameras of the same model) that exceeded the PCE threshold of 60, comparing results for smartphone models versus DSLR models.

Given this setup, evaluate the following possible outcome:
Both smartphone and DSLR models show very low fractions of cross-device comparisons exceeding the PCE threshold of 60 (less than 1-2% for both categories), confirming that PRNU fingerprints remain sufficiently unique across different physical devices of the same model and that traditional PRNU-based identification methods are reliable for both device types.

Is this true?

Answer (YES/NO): NO